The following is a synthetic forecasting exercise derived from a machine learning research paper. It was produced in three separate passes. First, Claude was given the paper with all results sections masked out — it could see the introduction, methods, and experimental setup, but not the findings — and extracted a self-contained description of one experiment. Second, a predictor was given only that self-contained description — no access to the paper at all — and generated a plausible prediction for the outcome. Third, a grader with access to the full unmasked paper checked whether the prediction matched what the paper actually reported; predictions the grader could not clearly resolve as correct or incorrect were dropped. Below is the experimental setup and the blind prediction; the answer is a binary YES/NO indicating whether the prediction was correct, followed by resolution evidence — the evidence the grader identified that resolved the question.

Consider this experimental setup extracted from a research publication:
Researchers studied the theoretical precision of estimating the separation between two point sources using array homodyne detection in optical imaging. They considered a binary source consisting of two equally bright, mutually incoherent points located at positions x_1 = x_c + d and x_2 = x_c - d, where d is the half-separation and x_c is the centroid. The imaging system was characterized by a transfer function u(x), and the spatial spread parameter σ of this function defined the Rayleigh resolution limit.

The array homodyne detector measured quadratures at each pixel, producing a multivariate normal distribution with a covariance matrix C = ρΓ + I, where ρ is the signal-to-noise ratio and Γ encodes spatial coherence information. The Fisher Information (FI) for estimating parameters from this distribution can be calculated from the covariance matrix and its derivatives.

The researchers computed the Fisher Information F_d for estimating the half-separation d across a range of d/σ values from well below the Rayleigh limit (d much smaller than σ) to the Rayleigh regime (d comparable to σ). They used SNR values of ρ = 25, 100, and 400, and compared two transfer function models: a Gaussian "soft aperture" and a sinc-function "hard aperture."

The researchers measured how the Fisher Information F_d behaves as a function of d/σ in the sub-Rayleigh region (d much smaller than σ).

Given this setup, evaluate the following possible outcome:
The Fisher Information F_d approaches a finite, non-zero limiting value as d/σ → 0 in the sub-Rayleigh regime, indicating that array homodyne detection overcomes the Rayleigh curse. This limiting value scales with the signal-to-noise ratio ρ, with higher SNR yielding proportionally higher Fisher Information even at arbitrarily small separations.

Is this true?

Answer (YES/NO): NO